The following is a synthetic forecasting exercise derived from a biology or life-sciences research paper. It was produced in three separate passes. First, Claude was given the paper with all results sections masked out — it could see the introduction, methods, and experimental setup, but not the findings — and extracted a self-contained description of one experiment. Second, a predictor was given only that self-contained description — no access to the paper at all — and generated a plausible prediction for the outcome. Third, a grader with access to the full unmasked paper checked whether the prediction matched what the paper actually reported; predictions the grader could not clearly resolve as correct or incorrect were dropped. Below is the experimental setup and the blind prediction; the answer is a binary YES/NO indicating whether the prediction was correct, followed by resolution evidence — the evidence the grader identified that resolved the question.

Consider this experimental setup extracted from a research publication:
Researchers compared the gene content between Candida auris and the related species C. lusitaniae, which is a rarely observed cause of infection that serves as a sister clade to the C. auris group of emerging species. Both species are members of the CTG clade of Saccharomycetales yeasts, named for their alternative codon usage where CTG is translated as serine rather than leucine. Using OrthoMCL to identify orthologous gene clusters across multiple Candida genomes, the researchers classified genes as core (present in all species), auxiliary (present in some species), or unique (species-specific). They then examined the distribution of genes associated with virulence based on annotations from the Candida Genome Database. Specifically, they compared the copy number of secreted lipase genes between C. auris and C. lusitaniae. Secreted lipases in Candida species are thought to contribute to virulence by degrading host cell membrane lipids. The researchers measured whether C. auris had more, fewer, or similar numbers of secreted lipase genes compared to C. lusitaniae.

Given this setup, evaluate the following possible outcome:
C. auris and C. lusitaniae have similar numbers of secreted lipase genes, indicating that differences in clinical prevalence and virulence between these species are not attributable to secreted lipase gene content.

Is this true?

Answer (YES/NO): NO